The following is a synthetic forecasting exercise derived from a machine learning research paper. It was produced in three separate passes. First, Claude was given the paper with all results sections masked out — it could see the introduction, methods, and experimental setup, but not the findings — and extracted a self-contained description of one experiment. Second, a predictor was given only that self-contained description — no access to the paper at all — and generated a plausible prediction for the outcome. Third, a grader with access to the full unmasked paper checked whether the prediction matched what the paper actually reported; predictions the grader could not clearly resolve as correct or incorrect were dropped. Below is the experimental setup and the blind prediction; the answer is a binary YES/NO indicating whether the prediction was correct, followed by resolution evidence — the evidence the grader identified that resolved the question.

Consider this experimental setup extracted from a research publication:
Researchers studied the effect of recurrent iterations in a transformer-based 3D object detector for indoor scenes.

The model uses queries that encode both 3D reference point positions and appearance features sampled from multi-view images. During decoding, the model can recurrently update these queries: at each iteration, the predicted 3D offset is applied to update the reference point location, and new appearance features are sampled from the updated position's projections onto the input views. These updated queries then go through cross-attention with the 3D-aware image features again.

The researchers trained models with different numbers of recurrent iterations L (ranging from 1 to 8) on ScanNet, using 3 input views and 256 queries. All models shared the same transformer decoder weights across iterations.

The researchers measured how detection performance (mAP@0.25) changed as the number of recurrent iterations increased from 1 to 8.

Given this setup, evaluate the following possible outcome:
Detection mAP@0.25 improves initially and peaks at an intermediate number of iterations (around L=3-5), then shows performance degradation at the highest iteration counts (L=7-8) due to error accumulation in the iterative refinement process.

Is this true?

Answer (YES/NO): NO